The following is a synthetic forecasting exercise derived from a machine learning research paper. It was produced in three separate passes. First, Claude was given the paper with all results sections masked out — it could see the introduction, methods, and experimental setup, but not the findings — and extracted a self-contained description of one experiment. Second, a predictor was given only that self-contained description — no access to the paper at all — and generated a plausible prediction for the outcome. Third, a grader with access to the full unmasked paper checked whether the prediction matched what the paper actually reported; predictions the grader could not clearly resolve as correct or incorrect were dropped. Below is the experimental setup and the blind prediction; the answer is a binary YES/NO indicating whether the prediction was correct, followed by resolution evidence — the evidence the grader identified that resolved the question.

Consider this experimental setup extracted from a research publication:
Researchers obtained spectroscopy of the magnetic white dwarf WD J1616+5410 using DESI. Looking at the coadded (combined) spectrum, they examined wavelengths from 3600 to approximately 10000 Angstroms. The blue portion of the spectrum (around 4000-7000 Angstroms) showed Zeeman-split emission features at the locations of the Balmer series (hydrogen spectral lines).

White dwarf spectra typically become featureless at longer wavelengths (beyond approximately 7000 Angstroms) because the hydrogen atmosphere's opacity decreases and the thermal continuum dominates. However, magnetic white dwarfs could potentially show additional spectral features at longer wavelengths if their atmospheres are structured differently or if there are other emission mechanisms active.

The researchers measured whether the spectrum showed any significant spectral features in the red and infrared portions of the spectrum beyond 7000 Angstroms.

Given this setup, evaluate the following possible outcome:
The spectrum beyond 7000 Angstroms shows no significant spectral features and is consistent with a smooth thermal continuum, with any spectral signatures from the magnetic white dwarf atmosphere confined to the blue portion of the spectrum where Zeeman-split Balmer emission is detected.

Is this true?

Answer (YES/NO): YES